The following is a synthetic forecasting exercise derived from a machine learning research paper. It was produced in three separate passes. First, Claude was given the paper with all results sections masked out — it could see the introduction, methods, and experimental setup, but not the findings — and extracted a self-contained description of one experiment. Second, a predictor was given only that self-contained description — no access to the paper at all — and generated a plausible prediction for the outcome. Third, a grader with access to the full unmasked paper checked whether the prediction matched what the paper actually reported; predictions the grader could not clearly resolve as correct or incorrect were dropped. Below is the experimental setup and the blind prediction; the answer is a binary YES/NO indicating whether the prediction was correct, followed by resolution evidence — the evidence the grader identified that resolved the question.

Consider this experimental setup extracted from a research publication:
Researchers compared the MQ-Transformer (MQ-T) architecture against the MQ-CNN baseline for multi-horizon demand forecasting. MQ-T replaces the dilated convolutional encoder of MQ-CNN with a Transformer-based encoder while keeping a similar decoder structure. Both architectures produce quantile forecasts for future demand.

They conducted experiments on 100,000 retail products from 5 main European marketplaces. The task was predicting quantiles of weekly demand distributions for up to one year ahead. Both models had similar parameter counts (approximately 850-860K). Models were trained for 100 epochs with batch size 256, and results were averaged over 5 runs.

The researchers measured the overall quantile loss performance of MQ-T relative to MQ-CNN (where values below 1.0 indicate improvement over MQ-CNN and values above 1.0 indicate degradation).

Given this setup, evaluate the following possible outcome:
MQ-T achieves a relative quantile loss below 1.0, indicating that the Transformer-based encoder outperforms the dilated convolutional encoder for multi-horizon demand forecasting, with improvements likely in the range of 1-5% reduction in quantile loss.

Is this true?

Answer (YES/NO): NO